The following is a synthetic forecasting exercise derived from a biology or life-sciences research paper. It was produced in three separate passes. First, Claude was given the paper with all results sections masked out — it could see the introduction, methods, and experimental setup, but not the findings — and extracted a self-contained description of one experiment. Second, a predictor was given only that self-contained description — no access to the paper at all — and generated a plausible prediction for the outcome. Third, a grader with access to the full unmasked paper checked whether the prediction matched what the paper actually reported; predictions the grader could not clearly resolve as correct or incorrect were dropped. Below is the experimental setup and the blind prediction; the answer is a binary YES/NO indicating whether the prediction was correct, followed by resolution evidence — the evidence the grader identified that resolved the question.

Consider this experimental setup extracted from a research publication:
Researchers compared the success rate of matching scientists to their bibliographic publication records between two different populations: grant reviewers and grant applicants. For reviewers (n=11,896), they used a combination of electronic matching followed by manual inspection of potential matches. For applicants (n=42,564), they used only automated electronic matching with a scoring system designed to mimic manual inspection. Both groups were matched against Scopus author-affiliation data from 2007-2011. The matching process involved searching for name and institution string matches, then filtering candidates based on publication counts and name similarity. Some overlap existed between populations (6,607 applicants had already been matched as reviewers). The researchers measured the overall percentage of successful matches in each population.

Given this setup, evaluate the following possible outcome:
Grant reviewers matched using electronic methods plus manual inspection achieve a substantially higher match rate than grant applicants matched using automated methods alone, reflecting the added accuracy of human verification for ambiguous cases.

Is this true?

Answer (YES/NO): YES